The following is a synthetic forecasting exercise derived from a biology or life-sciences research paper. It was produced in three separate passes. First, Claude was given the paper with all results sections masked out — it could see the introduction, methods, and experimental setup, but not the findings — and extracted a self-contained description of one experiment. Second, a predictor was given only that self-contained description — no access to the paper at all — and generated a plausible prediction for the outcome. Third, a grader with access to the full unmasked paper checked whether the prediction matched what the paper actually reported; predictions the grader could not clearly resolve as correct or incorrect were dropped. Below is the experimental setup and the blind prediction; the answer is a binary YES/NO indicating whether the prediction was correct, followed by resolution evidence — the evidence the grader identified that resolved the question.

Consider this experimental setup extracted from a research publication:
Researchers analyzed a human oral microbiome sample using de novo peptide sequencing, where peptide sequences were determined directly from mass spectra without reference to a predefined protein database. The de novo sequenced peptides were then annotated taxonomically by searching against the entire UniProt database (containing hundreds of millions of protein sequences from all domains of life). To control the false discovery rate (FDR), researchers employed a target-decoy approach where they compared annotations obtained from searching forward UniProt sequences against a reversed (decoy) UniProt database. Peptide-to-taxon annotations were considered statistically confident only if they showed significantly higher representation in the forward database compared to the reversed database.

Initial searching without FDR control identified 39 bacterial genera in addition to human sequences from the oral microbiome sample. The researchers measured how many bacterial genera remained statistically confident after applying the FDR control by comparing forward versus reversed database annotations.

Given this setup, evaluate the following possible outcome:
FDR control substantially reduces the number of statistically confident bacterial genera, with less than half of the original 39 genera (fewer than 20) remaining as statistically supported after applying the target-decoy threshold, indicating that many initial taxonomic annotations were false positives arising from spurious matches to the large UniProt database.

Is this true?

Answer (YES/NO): YES